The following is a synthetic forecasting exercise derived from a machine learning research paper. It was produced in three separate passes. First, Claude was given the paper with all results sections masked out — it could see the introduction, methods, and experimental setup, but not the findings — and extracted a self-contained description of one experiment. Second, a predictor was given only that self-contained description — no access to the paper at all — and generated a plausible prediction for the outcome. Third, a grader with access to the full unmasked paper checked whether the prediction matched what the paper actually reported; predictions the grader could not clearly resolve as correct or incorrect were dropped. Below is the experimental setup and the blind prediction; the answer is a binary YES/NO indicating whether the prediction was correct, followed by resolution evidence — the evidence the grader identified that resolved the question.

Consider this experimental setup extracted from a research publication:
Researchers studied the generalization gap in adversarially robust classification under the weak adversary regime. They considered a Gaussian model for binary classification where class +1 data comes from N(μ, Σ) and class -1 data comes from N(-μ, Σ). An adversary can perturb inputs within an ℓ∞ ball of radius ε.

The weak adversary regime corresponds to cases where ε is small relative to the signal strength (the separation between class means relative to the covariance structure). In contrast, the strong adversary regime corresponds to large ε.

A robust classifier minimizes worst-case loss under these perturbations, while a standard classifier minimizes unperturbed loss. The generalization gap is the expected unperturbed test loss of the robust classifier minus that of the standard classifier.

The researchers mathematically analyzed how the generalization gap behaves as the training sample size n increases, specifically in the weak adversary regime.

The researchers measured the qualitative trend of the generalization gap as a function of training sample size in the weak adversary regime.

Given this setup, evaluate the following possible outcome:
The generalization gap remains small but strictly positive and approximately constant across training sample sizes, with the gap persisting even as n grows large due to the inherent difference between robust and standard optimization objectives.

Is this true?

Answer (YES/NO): NO